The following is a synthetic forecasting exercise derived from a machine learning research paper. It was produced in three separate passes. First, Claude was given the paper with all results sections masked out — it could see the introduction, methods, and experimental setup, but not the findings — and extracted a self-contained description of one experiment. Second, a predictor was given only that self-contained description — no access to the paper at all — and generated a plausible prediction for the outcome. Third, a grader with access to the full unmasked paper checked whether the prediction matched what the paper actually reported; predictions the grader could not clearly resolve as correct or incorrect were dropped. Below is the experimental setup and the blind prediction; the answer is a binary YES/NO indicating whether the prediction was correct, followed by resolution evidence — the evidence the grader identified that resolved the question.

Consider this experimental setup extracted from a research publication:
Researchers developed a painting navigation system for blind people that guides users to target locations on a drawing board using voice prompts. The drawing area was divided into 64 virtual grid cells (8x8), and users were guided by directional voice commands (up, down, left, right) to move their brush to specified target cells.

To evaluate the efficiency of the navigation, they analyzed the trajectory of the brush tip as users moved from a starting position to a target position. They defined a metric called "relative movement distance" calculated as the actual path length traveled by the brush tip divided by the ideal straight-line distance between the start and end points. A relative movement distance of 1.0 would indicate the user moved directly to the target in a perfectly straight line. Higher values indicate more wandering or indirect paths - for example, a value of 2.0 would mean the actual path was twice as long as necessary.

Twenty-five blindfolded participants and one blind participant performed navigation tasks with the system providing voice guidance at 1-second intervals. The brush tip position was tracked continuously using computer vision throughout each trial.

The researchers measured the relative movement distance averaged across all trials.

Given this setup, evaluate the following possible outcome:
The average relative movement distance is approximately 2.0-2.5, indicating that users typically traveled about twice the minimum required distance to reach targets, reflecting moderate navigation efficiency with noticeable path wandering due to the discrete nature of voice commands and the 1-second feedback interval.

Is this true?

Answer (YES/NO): NO